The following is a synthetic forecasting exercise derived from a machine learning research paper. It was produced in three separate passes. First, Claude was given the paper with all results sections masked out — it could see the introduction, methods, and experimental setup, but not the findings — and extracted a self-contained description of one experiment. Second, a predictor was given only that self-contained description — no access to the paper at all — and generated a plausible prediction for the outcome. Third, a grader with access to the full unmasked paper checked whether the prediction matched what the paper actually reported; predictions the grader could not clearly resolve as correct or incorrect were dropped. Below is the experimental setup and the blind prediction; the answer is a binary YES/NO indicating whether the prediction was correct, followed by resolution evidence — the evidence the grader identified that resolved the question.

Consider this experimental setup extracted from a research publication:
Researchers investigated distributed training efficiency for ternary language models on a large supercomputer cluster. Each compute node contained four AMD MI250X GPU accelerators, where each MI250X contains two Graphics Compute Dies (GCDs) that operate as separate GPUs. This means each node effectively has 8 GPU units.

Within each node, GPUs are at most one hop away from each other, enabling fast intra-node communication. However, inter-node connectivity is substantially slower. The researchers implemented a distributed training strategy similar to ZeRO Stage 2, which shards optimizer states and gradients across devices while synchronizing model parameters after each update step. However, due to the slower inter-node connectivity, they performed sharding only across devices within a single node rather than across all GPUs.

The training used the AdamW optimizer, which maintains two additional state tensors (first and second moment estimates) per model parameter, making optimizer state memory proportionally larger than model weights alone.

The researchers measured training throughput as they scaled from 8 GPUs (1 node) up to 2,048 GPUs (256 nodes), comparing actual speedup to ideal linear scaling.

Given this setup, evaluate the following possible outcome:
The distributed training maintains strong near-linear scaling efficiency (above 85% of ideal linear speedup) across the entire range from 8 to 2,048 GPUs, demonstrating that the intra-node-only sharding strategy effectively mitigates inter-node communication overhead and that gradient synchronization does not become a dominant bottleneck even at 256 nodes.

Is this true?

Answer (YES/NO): YES